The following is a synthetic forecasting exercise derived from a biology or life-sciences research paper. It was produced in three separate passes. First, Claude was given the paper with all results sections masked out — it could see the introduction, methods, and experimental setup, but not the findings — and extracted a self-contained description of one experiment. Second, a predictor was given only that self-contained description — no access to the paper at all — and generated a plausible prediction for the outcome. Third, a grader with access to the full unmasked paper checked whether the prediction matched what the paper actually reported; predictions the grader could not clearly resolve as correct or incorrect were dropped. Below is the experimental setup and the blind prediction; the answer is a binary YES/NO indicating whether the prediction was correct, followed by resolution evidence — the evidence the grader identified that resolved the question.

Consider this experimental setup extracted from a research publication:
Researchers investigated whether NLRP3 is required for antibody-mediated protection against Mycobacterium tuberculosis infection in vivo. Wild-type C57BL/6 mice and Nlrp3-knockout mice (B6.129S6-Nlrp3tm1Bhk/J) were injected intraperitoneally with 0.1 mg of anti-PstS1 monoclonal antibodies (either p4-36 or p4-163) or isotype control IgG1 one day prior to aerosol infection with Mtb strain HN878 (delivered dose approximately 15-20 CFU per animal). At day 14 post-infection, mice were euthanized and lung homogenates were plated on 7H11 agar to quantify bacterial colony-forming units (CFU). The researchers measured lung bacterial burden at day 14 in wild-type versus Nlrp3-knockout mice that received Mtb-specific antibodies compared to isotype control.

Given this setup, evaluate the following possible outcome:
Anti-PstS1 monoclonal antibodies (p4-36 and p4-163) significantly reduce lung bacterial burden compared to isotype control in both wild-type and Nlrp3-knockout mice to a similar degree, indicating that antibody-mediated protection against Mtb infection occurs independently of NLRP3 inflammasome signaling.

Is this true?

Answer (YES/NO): NO